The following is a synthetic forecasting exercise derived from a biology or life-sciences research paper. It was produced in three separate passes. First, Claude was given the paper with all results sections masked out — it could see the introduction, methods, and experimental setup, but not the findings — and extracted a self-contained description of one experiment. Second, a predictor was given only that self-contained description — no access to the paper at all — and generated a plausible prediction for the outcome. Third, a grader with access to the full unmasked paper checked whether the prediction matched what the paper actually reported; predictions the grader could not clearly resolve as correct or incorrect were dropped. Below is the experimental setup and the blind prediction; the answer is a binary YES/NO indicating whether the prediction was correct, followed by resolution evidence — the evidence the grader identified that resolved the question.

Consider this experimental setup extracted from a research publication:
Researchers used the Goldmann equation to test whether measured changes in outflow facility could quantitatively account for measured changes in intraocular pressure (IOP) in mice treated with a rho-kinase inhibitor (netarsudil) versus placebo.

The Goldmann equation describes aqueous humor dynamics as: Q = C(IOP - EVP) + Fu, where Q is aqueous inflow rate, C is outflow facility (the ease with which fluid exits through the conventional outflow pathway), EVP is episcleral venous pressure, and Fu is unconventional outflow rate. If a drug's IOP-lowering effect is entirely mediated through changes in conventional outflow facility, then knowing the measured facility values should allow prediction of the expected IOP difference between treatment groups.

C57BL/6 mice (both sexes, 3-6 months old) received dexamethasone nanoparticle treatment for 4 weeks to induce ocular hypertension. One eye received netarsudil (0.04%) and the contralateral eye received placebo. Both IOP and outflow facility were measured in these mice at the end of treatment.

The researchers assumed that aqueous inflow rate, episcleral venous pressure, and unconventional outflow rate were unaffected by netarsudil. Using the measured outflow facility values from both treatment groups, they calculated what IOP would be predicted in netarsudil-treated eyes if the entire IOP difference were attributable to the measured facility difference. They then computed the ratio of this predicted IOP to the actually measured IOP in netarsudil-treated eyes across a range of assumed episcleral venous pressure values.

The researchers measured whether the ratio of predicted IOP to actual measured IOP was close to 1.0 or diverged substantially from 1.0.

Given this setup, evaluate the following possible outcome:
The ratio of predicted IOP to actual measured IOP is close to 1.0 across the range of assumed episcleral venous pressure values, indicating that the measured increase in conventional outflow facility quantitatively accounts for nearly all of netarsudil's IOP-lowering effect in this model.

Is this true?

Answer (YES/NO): YES